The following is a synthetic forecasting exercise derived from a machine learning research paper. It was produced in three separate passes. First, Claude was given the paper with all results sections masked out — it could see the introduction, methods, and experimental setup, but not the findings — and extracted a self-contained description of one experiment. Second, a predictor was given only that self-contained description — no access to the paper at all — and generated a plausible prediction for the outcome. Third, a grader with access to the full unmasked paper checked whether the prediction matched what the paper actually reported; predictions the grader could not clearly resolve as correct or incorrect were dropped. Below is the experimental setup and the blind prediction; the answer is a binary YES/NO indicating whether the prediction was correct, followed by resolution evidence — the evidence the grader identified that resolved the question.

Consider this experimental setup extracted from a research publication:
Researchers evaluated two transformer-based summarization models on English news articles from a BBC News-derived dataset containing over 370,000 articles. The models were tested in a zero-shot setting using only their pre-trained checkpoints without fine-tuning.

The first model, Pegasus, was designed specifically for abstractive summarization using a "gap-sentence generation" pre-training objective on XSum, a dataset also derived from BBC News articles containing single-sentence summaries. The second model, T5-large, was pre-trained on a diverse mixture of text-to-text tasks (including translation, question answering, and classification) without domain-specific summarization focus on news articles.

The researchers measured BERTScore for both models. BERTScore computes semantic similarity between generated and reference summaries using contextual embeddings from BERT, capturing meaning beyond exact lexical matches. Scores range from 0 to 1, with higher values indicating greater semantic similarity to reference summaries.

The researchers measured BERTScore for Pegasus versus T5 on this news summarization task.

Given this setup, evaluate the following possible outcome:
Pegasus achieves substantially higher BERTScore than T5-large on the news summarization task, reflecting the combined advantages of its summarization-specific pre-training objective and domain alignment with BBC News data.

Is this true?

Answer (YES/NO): YES